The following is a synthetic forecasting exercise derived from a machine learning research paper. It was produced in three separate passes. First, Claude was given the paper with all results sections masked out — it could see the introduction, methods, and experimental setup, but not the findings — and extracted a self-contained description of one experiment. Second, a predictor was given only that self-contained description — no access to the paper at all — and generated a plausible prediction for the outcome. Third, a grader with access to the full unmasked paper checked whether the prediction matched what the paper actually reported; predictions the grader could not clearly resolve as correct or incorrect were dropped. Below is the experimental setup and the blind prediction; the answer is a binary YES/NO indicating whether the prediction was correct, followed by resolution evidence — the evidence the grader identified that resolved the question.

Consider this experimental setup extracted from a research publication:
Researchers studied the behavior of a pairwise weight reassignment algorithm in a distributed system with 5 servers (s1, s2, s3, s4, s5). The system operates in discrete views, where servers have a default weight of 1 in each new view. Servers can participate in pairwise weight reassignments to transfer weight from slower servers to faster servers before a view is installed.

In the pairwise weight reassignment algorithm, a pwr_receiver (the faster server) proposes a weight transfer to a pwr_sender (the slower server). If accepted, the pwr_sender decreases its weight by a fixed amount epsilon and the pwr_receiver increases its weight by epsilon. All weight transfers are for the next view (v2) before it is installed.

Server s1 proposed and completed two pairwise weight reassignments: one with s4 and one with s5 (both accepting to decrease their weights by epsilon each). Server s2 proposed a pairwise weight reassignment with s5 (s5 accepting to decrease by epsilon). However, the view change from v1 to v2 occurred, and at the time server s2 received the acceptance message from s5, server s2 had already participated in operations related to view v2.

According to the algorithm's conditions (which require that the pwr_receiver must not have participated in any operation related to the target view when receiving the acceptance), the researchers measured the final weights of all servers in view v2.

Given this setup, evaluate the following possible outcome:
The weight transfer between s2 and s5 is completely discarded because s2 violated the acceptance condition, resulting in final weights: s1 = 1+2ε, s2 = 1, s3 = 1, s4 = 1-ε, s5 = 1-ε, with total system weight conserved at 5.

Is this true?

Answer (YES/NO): NO